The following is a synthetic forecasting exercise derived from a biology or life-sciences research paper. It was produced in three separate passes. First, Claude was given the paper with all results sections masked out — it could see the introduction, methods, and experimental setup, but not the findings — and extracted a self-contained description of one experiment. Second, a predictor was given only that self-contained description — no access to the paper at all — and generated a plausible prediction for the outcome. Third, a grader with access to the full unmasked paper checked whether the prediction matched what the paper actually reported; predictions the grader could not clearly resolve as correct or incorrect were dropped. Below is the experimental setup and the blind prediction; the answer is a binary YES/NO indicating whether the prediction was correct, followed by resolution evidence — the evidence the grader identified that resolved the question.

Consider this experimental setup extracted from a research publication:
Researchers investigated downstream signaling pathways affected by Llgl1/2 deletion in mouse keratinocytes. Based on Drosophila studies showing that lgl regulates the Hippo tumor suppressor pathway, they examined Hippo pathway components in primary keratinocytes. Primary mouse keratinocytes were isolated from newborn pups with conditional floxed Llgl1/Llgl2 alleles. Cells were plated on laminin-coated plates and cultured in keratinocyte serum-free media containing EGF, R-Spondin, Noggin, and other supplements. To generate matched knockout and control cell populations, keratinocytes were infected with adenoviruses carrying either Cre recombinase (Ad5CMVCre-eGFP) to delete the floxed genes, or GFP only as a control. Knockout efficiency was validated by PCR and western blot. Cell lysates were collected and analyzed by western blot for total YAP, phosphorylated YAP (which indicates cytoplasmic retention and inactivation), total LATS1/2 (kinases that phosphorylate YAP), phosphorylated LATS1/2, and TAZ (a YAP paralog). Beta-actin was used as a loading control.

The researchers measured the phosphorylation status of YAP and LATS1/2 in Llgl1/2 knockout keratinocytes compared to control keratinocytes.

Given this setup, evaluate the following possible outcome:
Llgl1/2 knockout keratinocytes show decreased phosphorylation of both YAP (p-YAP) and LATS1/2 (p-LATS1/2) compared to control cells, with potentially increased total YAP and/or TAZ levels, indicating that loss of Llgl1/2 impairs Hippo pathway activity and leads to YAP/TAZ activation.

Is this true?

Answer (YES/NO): NO